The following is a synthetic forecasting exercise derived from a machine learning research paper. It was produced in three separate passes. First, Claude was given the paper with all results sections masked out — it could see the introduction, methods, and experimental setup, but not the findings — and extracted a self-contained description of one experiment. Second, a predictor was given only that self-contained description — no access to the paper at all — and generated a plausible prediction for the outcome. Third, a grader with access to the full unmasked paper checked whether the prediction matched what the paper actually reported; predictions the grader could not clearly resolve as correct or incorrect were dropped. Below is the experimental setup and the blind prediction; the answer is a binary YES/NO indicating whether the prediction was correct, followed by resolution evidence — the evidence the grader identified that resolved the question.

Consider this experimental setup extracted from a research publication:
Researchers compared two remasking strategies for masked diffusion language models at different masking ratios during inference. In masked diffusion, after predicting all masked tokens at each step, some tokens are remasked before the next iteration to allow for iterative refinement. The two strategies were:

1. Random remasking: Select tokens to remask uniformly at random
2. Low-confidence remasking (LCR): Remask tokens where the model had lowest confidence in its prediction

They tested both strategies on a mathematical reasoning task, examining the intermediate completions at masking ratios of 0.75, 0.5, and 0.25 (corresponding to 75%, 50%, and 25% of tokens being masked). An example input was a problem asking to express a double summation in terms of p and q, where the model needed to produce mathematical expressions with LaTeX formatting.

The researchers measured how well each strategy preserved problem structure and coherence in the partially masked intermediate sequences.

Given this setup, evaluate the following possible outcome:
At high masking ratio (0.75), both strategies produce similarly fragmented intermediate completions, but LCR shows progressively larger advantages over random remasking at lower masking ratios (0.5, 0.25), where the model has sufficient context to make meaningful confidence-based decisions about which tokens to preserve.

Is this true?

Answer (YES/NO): NO